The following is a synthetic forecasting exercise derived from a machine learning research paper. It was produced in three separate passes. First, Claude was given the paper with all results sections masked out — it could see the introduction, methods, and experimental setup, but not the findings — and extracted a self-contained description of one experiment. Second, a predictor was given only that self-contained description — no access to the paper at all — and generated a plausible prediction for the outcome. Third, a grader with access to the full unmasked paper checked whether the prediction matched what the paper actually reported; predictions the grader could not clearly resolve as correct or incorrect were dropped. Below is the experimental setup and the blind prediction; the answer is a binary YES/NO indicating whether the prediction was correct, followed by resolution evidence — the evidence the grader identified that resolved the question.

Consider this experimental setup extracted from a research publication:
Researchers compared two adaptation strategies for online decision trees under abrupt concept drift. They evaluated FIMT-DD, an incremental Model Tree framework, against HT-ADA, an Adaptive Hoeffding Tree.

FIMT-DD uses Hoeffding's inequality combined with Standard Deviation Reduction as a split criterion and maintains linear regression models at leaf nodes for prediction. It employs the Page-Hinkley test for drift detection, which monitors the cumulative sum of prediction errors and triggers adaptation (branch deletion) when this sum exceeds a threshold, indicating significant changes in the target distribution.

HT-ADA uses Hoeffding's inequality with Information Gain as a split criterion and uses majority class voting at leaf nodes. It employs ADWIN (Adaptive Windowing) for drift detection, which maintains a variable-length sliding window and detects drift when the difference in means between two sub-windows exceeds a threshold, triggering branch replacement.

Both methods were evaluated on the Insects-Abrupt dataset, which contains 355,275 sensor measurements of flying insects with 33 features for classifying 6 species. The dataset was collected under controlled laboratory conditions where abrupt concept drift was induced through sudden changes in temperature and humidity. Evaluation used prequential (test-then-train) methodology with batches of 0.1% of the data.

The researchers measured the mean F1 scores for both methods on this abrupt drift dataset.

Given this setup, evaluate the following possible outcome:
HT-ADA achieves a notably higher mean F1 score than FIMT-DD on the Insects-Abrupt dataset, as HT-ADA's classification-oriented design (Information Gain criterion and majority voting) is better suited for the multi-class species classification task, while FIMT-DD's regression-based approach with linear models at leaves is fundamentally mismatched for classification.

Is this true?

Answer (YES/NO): NO